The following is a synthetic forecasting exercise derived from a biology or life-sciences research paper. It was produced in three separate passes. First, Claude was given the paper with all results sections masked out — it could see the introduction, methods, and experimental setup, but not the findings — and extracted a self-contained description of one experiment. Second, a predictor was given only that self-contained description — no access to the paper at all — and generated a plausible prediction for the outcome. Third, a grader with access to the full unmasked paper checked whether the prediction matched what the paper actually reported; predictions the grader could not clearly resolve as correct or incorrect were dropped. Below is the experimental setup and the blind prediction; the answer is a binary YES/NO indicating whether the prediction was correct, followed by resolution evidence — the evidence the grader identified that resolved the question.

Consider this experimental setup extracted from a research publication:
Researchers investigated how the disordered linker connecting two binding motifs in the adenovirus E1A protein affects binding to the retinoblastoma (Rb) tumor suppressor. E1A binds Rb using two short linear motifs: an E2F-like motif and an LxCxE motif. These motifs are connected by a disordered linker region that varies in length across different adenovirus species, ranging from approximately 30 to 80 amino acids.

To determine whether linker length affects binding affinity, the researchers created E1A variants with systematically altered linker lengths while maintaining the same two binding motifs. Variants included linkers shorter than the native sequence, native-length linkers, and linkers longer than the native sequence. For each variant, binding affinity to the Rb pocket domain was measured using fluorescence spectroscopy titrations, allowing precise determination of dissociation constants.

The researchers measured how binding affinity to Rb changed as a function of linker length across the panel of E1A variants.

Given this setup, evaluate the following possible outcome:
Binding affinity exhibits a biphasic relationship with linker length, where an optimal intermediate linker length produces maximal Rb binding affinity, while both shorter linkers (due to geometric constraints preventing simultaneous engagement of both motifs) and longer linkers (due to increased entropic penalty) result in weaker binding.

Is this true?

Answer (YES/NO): YES